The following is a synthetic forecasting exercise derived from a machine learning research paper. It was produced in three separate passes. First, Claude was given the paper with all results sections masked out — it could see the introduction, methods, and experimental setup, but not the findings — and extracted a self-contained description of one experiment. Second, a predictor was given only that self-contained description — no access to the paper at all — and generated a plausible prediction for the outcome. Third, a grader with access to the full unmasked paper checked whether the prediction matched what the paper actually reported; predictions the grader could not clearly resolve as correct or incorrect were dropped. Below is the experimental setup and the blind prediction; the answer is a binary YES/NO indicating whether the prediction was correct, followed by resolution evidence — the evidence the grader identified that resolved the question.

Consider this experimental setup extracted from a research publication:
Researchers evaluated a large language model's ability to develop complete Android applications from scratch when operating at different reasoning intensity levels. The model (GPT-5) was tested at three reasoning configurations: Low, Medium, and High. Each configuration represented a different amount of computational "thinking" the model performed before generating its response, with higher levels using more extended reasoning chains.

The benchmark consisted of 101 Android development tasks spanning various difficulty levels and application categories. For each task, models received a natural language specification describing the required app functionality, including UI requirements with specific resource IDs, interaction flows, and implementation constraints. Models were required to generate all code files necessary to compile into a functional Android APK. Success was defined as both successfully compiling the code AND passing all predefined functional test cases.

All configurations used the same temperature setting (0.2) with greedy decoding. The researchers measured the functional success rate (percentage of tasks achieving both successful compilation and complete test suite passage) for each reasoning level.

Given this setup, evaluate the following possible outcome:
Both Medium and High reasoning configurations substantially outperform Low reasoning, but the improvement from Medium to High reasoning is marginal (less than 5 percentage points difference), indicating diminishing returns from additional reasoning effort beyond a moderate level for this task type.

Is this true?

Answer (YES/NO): NO